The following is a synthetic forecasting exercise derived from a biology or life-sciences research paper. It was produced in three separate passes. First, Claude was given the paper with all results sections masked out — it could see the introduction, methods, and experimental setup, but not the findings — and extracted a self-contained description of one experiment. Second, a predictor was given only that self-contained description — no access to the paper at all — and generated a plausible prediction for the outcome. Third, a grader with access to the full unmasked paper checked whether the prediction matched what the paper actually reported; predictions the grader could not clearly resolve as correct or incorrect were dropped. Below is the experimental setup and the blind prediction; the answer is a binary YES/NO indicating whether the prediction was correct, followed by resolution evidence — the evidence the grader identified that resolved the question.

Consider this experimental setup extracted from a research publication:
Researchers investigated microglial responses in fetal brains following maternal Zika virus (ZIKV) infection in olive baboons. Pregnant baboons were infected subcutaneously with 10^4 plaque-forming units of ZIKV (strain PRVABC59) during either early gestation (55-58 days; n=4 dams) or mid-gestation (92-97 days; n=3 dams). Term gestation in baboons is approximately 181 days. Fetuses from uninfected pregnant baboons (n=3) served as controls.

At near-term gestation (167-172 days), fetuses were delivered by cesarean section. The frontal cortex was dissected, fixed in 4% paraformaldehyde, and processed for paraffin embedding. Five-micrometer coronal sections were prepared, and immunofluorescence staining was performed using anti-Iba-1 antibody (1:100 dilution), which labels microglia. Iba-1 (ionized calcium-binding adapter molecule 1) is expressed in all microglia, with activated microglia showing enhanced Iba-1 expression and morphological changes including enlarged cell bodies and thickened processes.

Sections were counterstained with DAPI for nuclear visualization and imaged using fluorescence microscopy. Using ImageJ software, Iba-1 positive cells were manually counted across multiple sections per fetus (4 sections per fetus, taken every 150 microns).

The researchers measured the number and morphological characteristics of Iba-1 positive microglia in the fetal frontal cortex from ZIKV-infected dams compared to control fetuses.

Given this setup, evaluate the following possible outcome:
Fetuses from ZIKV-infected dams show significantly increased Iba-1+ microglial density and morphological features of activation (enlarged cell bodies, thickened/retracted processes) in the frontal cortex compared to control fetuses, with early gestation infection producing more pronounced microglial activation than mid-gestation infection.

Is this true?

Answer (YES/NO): NO